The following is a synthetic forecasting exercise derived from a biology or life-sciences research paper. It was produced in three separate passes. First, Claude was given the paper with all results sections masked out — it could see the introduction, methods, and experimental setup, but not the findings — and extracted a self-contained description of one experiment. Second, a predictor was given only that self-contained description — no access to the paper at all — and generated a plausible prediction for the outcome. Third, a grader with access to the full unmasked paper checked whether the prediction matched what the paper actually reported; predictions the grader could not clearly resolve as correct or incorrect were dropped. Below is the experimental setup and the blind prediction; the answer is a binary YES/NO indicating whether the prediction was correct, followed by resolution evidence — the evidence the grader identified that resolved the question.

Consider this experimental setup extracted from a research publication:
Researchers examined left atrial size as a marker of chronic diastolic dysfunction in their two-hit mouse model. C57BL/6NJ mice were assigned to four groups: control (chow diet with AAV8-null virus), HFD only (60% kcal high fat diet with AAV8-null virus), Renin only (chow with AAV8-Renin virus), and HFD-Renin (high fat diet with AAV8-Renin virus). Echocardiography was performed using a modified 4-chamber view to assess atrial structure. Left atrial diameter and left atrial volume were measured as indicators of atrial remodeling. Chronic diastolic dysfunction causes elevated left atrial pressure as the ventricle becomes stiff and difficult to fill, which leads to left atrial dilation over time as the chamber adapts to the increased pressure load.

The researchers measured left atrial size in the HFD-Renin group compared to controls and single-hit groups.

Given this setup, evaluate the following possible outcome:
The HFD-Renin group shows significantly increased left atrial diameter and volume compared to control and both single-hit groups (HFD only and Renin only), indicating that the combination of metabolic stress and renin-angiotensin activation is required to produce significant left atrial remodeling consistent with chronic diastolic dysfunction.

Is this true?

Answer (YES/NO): NO